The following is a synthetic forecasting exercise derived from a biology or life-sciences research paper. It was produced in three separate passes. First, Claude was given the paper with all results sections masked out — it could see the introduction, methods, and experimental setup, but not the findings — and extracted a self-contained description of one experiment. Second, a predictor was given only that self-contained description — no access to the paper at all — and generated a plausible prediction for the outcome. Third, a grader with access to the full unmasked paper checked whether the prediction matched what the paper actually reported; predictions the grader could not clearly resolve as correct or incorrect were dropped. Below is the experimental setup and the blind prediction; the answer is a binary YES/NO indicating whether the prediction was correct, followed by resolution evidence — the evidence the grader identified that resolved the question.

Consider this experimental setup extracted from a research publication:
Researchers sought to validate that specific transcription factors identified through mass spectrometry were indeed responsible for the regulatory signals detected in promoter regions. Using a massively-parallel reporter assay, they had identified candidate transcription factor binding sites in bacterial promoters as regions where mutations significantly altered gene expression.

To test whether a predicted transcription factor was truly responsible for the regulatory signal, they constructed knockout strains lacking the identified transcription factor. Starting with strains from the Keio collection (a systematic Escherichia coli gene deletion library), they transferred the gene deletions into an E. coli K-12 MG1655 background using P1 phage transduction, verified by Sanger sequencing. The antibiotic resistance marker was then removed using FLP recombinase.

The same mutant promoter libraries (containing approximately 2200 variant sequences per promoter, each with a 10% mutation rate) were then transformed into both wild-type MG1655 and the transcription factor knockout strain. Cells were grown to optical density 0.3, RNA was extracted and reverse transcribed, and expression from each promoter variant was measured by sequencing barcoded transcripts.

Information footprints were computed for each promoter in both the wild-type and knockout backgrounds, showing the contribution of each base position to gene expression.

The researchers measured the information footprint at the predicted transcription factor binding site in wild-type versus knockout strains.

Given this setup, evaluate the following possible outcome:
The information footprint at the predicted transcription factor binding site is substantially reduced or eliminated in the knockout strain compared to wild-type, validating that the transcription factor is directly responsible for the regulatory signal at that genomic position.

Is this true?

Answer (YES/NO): YES